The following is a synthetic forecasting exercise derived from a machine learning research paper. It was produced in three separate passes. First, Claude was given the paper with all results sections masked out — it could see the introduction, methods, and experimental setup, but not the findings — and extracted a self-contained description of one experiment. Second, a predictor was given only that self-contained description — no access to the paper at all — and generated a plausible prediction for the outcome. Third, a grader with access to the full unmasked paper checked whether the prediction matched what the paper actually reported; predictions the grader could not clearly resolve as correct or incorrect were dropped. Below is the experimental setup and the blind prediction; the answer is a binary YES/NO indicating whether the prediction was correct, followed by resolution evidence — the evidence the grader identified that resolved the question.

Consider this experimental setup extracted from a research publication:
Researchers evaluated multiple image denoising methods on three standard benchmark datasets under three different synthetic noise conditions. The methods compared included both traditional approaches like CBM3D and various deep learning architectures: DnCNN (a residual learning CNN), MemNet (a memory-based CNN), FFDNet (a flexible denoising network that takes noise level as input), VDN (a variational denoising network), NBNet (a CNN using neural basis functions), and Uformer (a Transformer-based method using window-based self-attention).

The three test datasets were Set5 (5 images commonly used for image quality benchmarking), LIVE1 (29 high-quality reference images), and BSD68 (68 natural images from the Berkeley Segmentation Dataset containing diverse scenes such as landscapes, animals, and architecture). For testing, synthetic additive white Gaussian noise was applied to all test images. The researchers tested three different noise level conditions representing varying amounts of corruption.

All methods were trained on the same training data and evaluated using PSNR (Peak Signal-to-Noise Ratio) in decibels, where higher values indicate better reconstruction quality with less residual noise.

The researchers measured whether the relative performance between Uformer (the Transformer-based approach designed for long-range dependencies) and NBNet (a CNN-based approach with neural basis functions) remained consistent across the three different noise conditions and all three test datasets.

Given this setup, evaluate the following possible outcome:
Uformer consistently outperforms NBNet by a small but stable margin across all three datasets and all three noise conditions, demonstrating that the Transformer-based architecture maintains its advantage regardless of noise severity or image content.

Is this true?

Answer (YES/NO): NO